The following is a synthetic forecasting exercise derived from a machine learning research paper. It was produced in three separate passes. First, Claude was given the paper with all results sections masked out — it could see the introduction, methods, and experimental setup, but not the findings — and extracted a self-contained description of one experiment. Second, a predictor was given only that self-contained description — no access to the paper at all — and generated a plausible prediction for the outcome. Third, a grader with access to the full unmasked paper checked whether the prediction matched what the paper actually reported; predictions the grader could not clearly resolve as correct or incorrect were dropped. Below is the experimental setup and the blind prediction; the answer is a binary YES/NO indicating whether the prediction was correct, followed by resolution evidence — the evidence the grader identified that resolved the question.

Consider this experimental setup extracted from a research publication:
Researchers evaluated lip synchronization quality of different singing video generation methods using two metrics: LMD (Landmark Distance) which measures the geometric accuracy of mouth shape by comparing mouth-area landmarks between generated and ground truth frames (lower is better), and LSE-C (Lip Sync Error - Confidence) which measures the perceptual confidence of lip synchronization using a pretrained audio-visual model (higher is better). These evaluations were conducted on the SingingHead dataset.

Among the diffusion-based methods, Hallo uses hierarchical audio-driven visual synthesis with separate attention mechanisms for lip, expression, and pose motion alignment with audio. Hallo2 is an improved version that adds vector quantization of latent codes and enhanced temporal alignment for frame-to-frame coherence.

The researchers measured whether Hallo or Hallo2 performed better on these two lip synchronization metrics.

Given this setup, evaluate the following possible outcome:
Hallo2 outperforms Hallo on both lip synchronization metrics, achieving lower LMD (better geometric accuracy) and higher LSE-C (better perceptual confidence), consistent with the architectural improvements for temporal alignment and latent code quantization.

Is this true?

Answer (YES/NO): NO